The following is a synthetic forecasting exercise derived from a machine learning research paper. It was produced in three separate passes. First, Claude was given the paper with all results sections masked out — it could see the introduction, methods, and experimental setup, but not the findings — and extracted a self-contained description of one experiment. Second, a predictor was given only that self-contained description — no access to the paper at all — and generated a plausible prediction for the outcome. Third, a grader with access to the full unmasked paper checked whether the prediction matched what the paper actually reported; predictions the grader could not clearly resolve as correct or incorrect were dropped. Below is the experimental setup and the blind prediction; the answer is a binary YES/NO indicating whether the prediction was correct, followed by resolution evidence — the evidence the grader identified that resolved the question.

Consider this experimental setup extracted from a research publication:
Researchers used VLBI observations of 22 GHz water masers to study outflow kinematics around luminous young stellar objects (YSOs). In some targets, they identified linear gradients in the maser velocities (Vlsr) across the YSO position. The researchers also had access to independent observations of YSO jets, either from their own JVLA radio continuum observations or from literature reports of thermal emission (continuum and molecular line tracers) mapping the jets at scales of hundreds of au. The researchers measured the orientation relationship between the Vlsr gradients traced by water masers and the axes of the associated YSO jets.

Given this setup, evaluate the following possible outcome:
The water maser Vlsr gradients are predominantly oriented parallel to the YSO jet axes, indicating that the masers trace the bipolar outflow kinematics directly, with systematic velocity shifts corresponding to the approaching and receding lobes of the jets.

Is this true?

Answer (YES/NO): NO